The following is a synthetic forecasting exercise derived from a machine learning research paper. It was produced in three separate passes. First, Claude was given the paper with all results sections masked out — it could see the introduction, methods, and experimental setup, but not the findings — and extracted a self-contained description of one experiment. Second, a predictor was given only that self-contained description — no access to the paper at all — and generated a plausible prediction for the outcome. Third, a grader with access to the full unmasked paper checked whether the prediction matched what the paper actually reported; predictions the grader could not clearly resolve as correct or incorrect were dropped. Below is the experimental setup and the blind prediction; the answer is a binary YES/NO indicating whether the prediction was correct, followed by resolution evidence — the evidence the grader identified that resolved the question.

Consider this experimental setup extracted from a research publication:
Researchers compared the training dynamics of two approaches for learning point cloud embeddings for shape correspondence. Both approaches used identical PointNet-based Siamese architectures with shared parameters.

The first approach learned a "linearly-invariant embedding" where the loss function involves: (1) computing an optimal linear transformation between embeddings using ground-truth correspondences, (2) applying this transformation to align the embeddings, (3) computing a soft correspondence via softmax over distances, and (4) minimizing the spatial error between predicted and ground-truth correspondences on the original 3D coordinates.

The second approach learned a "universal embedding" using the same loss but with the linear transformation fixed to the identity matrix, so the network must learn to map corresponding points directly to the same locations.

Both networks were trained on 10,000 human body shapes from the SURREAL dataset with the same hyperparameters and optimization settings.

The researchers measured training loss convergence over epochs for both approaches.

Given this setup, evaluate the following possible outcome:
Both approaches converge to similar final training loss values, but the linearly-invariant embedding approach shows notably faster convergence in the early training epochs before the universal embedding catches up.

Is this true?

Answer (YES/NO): NO